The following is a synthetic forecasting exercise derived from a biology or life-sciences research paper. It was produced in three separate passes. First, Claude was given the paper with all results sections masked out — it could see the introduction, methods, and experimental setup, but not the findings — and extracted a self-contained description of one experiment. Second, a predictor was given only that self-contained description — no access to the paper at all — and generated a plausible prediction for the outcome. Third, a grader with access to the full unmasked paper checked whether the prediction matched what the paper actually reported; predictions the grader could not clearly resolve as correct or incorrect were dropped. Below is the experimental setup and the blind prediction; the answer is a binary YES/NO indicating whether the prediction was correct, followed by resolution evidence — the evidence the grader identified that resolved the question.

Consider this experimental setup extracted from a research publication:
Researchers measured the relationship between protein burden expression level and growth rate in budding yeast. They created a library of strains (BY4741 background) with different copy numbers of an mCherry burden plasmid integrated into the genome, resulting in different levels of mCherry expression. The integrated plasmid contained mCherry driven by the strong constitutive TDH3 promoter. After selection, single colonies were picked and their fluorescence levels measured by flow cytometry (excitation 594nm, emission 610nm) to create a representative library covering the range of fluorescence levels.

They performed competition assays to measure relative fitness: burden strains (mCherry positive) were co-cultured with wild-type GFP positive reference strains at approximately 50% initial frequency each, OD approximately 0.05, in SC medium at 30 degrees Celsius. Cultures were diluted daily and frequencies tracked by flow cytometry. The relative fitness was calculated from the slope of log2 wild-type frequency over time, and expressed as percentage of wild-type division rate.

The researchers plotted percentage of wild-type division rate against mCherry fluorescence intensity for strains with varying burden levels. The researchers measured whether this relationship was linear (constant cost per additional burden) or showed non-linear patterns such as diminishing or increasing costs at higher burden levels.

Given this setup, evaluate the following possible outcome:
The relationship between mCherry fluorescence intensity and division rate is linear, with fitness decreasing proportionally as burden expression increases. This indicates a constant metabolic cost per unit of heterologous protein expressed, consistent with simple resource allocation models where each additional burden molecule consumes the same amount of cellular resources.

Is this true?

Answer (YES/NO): YES